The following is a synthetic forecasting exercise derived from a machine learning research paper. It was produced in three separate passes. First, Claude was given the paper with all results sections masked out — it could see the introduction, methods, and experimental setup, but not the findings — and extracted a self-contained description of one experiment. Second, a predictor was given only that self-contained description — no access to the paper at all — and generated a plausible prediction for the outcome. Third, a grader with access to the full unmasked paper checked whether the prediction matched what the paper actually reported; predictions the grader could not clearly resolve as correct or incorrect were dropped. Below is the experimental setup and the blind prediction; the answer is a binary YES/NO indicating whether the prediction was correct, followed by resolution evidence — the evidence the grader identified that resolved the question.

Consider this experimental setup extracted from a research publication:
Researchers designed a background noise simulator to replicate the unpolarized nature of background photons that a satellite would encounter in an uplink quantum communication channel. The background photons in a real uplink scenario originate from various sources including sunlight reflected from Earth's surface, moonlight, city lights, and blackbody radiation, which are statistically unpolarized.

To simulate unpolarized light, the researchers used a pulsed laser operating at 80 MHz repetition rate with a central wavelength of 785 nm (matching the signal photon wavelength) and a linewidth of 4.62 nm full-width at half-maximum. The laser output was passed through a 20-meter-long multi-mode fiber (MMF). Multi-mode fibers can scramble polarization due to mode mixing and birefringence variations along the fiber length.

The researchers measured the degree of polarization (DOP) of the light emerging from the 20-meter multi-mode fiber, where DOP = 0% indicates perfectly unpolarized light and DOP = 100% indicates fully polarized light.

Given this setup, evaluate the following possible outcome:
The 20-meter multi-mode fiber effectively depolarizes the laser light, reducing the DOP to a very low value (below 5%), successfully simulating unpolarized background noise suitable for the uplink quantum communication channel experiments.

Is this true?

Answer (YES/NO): NO